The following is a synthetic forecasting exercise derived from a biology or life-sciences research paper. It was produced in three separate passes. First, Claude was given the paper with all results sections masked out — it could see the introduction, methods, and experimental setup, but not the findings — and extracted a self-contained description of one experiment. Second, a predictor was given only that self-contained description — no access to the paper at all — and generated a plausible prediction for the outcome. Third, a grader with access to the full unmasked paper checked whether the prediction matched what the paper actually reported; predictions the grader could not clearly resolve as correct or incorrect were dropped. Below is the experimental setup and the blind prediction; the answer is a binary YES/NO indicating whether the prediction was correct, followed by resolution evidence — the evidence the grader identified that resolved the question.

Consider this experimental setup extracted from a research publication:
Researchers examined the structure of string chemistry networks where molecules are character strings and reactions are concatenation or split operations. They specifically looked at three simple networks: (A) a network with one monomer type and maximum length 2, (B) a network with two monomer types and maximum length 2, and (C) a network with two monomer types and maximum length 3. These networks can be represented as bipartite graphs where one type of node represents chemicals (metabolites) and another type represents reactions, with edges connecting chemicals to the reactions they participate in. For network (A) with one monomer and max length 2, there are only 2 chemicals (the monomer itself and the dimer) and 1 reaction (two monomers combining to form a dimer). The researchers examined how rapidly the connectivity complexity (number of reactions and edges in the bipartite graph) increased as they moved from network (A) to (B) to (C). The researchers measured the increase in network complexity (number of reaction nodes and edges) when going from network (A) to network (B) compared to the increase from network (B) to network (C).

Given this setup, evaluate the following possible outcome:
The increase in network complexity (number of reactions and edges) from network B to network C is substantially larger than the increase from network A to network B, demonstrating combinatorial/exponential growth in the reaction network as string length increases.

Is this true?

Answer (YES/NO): YES